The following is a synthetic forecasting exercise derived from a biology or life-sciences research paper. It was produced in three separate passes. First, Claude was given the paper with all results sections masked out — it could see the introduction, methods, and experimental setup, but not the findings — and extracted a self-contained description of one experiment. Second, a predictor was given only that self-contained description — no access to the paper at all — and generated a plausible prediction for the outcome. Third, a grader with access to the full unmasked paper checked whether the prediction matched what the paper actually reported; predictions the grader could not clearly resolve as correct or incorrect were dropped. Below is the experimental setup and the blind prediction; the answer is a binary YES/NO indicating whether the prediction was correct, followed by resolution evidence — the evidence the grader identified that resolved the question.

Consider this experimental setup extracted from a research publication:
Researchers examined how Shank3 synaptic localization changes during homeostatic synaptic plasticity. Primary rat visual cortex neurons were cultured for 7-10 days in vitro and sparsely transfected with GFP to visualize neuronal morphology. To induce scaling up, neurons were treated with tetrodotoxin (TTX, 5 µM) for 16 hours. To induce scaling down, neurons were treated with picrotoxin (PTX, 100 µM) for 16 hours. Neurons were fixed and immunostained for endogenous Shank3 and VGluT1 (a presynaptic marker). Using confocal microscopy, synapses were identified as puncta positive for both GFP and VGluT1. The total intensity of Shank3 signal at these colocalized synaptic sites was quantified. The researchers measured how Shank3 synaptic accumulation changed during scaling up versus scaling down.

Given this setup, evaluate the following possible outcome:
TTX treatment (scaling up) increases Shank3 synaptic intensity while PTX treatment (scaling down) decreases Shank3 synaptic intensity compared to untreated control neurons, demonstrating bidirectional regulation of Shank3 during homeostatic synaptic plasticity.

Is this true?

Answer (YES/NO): YES